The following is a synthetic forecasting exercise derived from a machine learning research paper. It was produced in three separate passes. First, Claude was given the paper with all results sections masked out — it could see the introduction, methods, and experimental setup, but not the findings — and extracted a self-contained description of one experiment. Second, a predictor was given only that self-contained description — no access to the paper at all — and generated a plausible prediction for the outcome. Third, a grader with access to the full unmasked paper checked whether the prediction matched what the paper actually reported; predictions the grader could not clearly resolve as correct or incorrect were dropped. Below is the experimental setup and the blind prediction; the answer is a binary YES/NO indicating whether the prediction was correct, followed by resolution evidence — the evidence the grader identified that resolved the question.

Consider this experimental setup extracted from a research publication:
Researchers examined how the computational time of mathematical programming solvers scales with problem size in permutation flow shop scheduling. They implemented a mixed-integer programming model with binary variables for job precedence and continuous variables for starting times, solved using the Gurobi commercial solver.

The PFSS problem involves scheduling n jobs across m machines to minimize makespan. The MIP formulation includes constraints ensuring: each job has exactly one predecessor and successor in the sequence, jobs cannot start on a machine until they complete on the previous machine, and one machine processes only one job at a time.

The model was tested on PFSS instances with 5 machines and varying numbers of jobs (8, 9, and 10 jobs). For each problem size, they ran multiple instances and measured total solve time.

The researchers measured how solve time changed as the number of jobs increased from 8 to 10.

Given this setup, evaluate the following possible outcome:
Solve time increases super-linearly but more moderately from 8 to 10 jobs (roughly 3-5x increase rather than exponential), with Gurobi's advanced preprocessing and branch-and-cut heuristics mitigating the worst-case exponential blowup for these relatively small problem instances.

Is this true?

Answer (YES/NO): NO